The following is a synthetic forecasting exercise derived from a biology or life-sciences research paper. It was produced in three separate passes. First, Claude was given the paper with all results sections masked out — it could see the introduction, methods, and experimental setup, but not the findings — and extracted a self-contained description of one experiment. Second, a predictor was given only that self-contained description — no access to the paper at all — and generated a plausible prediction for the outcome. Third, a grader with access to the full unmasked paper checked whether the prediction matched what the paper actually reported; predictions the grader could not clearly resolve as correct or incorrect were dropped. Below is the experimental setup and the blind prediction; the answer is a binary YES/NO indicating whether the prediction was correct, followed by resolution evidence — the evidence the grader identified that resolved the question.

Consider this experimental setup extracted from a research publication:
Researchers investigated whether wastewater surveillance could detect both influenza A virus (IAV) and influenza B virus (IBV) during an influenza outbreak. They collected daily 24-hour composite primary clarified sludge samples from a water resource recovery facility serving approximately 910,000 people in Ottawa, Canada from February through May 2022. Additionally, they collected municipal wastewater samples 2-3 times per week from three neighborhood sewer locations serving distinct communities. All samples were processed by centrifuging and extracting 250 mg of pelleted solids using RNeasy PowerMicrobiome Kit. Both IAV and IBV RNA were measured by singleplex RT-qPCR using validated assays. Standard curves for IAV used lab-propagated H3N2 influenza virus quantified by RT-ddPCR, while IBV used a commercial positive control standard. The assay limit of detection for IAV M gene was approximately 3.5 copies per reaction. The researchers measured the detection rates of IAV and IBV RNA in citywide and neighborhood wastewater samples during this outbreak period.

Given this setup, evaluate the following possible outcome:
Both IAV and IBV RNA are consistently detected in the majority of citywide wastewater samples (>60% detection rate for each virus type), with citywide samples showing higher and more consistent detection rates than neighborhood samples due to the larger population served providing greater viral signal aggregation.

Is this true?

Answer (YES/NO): NO